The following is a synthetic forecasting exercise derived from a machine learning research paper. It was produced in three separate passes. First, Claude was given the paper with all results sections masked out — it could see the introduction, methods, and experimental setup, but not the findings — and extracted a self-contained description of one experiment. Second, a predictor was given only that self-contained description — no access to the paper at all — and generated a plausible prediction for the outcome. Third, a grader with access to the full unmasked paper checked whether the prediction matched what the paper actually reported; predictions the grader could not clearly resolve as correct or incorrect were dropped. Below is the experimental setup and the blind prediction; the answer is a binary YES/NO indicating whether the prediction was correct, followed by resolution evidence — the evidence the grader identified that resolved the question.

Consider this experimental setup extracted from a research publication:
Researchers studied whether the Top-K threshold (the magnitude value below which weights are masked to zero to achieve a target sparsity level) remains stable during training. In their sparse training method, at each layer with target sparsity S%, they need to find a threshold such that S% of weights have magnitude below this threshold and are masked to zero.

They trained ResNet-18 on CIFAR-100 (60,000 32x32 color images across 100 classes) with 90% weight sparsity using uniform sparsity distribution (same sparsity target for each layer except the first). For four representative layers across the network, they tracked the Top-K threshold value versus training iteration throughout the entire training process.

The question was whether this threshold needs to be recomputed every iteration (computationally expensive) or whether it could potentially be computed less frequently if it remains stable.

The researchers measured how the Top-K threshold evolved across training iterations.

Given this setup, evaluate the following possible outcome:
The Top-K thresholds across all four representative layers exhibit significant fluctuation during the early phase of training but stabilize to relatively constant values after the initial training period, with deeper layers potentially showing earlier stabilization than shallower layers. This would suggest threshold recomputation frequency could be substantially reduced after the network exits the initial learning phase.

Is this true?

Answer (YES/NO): NO